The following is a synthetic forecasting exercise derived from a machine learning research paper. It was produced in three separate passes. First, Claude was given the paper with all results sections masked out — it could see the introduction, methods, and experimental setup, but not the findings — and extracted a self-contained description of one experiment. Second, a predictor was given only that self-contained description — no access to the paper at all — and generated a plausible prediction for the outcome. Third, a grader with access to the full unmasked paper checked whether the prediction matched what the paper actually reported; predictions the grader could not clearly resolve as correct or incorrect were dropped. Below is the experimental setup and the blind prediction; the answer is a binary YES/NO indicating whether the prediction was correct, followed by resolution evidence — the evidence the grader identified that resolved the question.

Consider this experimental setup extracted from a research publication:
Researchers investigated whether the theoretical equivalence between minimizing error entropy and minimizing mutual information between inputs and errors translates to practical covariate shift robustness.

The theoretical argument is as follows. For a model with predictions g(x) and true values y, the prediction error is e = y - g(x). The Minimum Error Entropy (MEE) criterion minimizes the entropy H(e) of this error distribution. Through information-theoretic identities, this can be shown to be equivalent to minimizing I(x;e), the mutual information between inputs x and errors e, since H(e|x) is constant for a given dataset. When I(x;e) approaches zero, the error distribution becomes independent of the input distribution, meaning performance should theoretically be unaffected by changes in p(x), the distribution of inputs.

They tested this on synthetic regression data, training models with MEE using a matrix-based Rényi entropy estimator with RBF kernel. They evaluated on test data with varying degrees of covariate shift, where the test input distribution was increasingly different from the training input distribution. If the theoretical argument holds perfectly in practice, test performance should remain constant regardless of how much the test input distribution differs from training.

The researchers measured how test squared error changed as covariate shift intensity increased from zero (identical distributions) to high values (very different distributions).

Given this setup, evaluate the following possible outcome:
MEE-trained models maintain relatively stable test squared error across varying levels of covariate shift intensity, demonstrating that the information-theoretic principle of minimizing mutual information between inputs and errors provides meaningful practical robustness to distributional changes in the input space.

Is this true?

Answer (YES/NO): YES